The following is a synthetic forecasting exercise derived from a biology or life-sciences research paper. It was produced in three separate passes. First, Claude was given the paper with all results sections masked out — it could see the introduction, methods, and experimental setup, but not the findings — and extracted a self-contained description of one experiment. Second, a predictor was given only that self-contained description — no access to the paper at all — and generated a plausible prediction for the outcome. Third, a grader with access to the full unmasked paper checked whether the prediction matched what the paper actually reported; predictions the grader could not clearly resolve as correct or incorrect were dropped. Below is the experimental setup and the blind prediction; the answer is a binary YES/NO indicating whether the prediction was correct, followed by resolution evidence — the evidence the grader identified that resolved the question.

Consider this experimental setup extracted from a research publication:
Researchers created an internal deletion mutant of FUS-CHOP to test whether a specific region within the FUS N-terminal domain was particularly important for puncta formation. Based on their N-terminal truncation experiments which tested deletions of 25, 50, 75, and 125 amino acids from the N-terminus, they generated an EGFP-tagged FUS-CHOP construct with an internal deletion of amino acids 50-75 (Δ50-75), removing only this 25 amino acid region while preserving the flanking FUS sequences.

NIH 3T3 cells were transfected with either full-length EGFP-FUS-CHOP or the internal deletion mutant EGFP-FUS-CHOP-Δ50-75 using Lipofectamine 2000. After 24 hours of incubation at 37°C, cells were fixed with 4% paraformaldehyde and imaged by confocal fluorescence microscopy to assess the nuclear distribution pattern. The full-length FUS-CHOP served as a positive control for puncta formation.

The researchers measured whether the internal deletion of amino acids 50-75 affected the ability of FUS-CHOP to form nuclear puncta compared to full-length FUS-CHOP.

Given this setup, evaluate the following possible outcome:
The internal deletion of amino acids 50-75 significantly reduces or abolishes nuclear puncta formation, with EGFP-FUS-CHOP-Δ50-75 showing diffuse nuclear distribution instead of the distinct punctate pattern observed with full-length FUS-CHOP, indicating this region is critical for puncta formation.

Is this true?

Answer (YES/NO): NO